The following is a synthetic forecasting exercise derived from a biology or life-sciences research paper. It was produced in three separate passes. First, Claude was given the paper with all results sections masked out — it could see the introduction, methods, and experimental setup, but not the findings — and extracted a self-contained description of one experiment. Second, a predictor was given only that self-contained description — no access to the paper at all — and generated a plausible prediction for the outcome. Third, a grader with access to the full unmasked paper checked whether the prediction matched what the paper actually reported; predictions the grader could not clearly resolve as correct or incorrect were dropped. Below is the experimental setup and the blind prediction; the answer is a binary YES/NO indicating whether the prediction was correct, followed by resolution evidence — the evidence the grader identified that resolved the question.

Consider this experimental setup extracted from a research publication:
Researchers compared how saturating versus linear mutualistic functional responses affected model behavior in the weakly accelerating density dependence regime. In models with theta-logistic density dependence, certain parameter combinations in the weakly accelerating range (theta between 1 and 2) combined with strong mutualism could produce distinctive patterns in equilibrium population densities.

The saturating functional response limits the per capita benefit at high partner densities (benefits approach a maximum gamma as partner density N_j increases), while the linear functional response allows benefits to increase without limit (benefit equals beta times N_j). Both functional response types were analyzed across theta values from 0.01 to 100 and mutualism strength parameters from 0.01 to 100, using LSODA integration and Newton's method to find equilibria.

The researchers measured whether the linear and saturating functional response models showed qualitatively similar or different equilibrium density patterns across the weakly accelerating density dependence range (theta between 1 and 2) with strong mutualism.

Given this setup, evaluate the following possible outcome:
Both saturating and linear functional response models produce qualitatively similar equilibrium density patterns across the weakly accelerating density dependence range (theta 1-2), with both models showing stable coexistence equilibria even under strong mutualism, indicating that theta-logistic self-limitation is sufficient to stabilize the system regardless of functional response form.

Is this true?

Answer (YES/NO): NO